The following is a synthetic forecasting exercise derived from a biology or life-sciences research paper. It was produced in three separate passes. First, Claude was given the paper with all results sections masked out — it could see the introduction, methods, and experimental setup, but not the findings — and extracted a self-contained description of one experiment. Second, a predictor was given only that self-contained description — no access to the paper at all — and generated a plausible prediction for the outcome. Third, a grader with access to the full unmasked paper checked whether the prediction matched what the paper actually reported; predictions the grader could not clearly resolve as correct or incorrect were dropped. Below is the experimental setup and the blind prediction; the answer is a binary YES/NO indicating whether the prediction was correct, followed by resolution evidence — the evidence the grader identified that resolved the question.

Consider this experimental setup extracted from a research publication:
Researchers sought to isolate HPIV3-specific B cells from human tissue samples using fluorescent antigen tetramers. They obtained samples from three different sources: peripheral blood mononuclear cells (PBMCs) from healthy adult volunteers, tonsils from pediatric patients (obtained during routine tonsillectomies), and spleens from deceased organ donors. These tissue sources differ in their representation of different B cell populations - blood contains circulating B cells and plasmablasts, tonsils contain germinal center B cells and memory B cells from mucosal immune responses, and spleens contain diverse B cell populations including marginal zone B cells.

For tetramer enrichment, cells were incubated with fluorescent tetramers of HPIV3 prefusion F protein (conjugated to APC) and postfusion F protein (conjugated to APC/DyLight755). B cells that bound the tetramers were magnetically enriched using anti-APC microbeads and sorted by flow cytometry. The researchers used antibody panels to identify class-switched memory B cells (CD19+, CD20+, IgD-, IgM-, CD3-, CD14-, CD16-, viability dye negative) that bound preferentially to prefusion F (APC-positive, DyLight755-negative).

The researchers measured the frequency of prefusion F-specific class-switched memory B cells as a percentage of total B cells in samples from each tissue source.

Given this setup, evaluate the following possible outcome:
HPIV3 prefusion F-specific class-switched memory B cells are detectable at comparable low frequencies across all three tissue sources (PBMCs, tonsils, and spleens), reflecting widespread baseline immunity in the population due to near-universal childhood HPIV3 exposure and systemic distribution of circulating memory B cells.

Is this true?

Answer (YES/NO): NO